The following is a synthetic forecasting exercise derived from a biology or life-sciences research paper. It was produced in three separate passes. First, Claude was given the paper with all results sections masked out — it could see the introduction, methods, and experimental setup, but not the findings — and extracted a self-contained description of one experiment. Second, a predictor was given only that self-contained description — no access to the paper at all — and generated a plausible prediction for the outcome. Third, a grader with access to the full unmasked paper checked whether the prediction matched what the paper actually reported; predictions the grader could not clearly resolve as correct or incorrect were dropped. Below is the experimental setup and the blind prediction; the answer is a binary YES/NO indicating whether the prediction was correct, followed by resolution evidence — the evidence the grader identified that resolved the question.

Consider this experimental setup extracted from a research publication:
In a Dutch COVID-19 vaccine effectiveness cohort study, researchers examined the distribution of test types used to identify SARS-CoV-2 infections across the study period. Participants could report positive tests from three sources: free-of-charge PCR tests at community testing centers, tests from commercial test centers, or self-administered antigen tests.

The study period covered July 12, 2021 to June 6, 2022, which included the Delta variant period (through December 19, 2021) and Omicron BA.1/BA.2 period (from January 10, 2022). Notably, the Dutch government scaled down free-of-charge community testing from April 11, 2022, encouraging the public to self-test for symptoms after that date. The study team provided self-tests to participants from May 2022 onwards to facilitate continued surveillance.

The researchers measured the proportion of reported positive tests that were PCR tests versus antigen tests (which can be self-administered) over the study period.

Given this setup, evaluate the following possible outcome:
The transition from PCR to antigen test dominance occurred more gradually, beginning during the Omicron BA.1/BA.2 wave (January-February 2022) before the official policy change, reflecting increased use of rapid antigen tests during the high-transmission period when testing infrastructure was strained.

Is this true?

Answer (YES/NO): NO